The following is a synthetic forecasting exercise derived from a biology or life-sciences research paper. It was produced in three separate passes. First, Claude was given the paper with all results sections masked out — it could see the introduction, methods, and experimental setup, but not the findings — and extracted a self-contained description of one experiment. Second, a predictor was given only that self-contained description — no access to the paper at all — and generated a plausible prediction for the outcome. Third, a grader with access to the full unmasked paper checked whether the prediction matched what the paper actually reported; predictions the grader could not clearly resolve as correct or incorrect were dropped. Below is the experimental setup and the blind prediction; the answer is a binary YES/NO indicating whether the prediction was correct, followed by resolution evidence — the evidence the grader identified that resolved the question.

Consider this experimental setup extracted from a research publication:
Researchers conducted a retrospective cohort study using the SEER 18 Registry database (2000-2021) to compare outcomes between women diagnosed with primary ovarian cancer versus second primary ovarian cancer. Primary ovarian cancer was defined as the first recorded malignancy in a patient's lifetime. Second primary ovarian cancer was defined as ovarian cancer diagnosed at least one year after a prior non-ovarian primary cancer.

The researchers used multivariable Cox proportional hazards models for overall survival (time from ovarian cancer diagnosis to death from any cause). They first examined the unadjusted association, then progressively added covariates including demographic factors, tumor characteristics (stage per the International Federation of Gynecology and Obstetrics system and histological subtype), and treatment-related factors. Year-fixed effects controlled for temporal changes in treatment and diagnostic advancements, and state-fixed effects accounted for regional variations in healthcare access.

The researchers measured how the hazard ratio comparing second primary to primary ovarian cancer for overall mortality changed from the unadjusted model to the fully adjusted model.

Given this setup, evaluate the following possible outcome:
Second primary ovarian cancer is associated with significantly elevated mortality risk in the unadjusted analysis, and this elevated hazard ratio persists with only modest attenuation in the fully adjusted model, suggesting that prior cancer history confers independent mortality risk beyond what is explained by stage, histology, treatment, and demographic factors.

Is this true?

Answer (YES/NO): YES